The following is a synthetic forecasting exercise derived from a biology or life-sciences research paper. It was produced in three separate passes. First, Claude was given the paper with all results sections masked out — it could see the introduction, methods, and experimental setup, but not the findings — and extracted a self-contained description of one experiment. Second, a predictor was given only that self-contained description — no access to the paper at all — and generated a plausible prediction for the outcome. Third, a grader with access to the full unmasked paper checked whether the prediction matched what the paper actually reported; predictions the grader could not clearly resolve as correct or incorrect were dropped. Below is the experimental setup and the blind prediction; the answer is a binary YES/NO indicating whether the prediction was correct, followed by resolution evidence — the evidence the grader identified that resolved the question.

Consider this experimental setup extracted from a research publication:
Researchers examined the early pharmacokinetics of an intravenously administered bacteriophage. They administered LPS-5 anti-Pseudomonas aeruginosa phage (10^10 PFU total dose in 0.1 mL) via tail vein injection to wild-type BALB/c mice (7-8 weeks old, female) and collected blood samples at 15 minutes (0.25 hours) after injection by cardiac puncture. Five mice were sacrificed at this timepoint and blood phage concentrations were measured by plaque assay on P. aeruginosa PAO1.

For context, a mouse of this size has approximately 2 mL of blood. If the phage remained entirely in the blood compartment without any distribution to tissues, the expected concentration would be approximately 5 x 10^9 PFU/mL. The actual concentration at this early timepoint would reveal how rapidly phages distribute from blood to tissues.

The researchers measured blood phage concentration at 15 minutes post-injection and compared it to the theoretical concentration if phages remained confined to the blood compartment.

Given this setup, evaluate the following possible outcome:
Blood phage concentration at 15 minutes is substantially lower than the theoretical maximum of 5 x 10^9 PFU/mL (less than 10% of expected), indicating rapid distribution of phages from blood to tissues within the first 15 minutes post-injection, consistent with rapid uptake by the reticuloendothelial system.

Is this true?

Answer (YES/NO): YES